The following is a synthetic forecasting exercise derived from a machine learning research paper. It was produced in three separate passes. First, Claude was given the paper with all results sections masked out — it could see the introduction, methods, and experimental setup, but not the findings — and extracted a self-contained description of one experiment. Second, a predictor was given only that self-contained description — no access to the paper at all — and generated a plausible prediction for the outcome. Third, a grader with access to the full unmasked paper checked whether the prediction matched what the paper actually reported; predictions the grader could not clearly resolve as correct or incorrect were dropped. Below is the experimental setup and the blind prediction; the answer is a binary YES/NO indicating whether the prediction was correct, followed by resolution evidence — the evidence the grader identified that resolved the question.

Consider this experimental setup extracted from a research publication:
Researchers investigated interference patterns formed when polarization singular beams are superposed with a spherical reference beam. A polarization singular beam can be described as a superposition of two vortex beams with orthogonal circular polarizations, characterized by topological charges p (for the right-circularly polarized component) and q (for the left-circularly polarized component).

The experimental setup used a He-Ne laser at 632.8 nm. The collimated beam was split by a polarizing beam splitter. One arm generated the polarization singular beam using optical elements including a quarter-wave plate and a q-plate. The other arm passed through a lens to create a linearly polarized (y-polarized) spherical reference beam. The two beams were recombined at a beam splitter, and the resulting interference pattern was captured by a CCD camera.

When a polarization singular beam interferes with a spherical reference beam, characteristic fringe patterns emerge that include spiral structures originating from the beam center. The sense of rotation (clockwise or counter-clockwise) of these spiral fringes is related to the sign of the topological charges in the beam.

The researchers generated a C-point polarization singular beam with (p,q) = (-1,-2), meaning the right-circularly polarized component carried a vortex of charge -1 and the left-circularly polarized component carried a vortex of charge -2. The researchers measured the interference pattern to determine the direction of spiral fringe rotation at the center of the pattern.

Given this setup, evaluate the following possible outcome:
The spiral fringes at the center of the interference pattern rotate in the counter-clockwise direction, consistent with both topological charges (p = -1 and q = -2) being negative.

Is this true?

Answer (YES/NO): YES